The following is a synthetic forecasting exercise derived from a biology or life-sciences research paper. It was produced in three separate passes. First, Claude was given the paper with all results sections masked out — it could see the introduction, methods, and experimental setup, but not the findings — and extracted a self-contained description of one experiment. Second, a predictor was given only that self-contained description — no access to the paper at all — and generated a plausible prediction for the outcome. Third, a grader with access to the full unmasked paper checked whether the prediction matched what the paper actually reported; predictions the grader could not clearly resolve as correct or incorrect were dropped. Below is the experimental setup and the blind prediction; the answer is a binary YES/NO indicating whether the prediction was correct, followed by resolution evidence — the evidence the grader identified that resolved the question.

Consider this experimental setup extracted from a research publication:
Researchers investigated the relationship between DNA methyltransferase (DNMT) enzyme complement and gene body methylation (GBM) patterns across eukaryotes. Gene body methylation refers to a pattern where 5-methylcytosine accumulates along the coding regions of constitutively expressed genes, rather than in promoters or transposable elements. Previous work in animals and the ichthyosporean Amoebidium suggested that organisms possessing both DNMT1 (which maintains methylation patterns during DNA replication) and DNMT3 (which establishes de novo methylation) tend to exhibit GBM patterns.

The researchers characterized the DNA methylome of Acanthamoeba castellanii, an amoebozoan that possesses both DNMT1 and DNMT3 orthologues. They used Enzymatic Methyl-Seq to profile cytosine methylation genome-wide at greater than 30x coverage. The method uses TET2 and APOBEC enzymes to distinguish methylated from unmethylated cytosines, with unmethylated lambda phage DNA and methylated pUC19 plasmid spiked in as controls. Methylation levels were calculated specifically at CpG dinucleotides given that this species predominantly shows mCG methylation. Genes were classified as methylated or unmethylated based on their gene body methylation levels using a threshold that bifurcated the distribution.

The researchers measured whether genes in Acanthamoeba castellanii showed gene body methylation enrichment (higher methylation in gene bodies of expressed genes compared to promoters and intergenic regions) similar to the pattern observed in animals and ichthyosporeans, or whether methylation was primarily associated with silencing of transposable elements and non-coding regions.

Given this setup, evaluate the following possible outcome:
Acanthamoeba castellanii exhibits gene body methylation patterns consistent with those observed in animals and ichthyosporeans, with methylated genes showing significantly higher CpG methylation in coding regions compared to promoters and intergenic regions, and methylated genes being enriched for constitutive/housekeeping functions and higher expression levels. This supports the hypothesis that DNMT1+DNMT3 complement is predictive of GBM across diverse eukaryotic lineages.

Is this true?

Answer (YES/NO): NO